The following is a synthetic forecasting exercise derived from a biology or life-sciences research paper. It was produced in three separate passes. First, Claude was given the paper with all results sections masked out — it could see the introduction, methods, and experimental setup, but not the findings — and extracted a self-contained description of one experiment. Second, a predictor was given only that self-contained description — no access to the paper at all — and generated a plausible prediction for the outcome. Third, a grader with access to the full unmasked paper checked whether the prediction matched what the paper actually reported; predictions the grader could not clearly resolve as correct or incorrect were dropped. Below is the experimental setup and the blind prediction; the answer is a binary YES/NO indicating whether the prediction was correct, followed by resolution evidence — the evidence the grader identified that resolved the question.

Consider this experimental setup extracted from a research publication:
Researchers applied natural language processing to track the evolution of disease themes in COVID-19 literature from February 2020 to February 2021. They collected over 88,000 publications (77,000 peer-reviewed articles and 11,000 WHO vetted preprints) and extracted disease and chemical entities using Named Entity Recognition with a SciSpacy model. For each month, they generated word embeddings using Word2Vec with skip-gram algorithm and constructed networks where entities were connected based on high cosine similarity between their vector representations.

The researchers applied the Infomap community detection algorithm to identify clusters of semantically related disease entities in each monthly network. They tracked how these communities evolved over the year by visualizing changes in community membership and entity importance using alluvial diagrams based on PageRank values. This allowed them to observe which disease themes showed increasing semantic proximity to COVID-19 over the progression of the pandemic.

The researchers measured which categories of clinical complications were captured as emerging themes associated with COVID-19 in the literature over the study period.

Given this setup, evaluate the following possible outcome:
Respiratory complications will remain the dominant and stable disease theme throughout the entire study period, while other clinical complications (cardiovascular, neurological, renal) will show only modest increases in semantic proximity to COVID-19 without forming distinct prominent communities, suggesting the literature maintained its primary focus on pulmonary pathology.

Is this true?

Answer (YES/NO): NO